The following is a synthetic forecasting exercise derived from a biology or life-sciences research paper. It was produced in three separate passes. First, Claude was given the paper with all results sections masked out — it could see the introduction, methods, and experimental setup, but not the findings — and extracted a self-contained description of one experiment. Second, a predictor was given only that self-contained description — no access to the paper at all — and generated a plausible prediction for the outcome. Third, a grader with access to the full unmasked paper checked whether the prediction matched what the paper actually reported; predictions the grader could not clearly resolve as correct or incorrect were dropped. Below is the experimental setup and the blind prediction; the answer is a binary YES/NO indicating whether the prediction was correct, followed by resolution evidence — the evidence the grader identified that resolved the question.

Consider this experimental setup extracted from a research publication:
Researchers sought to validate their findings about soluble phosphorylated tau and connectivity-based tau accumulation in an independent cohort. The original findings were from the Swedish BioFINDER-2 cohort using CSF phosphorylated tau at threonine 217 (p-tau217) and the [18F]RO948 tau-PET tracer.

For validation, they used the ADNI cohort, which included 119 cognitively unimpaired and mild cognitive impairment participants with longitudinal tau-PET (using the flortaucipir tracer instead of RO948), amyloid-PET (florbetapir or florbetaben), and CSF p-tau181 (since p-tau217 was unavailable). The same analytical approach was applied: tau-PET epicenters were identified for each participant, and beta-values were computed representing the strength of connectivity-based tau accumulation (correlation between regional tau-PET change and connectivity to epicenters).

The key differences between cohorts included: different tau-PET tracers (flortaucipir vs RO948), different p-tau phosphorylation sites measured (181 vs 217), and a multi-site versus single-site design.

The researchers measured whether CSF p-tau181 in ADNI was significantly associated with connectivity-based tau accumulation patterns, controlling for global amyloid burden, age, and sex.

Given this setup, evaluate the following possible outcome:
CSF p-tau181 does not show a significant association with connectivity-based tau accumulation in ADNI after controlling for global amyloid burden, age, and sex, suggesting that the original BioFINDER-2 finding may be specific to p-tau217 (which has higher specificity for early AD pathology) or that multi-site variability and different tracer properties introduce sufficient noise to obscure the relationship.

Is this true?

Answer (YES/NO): NO